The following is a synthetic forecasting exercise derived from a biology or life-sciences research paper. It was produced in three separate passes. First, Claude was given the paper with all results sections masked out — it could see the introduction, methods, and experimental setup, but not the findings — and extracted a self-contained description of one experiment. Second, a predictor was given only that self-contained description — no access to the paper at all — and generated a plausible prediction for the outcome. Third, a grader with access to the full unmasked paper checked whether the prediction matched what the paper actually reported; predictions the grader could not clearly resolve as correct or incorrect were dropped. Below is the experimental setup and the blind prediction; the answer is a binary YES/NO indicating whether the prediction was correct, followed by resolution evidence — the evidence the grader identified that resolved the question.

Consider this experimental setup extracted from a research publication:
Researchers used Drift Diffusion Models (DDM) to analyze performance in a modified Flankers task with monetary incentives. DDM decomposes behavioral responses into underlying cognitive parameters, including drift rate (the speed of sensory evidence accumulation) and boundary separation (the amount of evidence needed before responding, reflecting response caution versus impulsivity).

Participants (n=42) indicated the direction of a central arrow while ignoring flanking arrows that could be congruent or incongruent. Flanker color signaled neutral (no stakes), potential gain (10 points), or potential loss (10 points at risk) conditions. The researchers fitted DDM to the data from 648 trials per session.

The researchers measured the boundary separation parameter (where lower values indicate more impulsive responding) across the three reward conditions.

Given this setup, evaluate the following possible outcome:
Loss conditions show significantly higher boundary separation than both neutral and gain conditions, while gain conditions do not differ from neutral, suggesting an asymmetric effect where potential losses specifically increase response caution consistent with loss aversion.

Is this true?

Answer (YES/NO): NO